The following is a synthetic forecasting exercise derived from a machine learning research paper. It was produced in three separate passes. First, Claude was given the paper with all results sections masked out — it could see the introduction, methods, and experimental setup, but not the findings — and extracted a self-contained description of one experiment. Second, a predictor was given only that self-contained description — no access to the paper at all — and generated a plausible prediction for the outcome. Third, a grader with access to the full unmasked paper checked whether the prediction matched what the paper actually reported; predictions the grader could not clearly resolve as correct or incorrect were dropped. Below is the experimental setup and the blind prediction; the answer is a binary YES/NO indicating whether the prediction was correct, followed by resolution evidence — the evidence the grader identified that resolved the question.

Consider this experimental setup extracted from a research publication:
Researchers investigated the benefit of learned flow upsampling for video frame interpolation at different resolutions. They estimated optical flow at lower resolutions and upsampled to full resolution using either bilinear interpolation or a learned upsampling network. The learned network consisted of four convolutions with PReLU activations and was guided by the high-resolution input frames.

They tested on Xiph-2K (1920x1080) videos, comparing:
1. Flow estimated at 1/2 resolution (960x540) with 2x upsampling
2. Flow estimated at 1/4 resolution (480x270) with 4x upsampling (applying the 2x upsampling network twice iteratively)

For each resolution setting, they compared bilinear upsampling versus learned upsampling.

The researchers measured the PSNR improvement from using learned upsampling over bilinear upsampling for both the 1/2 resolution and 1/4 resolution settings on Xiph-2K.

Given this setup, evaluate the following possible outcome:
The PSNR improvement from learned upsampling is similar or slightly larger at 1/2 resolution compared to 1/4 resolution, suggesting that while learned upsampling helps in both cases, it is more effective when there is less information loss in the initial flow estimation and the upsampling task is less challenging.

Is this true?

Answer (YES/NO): NO